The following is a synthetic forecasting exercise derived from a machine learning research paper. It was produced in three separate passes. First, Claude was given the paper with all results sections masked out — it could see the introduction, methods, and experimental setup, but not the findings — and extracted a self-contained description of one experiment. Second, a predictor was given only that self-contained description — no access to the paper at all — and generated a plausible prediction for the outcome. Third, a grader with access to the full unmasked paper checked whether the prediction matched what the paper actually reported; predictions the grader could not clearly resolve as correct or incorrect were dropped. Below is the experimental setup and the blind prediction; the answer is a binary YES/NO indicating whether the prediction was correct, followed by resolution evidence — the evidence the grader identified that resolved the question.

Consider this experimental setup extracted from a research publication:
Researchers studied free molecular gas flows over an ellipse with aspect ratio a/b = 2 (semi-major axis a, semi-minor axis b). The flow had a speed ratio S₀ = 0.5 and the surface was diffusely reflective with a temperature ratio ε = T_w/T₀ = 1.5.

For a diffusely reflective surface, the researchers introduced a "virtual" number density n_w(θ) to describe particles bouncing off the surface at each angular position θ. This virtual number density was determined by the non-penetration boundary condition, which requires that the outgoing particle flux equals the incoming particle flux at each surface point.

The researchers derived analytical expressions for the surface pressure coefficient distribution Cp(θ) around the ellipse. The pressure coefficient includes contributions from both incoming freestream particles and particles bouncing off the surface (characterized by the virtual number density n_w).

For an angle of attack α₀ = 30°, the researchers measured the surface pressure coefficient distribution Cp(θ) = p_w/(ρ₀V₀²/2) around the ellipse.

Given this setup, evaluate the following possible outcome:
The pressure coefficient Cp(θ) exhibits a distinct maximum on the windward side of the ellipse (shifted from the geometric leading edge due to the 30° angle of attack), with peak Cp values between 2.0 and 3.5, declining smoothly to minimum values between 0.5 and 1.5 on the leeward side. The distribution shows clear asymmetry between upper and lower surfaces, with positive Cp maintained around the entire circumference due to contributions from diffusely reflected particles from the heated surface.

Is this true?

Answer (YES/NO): NO